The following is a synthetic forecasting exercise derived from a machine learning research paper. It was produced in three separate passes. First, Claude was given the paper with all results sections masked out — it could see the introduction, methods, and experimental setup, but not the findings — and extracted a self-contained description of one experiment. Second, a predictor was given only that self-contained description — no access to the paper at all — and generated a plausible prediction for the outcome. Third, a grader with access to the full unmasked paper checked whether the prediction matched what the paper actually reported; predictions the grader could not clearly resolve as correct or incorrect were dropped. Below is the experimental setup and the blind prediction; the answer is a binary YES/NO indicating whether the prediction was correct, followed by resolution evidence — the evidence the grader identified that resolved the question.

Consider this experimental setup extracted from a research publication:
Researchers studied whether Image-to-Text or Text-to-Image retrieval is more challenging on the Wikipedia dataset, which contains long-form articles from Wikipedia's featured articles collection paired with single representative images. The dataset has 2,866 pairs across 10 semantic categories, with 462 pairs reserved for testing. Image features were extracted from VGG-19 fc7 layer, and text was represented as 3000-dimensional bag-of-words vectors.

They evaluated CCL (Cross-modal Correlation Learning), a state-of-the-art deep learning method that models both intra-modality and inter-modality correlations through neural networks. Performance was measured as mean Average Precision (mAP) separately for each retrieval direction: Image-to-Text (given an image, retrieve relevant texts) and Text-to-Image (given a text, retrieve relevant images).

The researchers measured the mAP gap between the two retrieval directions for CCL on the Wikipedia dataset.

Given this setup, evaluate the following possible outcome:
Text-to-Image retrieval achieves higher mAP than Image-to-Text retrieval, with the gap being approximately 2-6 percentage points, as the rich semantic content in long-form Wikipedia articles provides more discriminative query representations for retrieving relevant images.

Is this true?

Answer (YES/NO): NO